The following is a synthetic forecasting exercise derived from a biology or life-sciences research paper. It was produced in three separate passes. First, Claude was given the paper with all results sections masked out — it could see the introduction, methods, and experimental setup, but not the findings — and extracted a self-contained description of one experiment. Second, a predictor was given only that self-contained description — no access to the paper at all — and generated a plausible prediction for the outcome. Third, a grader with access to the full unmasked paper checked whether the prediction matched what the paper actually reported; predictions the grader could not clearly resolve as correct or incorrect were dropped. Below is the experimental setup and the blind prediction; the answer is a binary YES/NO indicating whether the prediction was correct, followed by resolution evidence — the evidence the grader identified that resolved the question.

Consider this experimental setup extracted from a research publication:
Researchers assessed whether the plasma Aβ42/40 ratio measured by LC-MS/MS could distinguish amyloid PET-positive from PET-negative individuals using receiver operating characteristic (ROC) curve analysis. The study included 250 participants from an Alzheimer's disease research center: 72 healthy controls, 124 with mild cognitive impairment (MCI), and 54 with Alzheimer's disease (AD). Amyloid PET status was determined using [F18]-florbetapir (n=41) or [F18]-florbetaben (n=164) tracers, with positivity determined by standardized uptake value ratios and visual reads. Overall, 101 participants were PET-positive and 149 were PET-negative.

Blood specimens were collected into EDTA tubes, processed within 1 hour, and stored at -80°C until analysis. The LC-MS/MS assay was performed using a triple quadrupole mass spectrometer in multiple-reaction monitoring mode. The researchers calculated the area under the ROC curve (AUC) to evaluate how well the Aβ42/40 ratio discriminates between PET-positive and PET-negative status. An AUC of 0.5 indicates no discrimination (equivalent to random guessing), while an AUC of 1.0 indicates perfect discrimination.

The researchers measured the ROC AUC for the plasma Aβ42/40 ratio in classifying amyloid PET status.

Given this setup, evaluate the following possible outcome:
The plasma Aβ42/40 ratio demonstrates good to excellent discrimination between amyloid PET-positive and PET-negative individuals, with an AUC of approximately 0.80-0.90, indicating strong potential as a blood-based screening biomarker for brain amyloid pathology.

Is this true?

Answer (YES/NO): YES